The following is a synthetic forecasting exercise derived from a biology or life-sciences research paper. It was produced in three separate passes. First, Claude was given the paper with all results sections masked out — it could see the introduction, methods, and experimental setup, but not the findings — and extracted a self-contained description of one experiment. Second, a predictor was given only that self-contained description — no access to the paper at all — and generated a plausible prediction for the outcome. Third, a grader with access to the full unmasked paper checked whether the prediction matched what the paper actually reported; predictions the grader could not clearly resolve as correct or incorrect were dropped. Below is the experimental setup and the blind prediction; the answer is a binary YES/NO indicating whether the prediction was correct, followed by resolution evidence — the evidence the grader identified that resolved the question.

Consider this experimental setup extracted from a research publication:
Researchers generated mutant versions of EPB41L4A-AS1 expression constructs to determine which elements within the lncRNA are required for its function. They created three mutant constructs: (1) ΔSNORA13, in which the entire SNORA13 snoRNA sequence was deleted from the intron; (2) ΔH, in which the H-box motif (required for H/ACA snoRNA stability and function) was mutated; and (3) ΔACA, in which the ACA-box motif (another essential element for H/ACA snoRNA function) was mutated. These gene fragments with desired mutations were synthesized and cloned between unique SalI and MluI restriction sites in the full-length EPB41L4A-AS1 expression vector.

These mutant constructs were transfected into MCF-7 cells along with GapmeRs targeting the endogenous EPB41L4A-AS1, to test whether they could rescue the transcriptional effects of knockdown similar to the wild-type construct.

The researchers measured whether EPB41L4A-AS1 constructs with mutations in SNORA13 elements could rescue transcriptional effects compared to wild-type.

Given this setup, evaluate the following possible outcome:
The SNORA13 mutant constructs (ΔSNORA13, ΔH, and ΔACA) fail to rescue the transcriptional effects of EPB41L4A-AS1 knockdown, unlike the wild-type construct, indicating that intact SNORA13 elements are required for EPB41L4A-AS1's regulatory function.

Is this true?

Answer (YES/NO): YES